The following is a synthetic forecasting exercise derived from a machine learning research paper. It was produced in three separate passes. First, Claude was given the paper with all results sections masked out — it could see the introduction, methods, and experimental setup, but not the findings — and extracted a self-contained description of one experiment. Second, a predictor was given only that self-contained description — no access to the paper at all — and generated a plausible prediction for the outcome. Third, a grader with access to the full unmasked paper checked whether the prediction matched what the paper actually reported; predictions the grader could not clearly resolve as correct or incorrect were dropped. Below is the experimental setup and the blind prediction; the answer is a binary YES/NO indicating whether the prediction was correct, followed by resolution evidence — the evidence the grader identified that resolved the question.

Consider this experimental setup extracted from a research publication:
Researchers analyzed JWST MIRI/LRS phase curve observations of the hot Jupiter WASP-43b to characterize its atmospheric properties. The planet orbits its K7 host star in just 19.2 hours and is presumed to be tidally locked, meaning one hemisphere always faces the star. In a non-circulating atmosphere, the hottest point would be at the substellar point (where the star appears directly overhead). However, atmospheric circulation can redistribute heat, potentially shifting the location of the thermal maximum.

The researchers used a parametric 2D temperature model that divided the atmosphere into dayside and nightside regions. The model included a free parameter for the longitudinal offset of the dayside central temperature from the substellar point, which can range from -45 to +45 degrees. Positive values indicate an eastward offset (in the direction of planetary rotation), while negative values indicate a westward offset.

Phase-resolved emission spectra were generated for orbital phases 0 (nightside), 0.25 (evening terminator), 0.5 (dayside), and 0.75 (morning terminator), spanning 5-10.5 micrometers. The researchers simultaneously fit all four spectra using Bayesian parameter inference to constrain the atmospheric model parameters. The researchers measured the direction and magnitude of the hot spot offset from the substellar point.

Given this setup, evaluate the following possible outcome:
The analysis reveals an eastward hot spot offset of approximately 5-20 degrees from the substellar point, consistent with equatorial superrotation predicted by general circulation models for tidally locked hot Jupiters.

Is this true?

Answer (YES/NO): YES